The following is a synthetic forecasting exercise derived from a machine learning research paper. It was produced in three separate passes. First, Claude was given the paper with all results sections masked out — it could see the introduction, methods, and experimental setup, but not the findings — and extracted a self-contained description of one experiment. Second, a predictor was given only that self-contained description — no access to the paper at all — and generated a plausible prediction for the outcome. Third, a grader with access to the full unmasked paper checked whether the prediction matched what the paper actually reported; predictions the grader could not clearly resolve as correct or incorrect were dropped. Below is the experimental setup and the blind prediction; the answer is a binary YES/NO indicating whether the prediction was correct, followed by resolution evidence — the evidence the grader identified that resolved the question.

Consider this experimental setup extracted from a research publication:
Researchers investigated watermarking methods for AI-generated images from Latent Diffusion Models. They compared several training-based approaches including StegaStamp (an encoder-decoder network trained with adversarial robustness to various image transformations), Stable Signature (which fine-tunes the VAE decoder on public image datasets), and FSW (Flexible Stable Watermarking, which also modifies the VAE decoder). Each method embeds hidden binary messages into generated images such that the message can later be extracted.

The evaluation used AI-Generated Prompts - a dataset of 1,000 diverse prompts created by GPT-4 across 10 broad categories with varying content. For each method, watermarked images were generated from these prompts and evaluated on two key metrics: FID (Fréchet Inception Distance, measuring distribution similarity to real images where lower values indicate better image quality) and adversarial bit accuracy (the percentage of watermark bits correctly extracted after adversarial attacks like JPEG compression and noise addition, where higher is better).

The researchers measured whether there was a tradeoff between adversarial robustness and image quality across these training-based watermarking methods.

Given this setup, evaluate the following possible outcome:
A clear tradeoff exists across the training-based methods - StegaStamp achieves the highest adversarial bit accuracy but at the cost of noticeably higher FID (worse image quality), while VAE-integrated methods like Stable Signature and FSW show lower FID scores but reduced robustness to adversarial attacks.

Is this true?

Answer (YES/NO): YES